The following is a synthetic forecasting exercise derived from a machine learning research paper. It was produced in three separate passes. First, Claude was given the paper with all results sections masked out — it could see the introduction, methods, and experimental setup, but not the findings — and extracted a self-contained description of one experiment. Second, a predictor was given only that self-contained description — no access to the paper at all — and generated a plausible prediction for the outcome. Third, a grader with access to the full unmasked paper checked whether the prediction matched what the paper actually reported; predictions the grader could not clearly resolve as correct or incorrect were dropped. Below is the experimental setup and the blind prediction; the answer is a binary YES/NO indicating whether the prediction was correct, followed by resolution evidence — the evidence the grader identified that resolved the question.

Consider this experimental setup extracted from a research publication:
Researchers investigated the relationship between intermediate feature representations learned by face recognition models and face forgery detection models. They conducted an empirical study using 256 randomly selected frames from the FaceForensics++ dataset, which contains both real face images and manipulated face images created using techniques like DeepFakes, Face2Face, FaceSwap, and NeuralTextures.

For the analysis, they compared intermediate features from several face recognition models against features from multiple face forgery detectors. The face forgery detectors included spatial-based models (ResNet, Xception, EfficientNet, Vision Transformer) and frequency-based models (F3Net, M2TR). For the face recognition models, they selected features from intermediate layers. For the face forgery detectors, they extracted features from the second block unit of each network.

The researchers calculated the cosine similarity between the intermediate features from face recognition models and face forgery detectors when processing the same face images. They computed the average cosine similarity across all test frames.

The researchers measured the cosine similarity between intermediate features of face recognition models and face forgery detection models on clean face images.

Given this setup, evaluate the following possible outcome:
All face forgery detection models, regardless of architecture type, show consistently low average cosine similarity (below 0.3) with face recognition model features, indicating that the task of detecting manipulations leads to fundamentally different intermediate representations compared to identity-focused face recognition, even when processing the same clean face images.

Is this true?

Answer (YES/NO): NO